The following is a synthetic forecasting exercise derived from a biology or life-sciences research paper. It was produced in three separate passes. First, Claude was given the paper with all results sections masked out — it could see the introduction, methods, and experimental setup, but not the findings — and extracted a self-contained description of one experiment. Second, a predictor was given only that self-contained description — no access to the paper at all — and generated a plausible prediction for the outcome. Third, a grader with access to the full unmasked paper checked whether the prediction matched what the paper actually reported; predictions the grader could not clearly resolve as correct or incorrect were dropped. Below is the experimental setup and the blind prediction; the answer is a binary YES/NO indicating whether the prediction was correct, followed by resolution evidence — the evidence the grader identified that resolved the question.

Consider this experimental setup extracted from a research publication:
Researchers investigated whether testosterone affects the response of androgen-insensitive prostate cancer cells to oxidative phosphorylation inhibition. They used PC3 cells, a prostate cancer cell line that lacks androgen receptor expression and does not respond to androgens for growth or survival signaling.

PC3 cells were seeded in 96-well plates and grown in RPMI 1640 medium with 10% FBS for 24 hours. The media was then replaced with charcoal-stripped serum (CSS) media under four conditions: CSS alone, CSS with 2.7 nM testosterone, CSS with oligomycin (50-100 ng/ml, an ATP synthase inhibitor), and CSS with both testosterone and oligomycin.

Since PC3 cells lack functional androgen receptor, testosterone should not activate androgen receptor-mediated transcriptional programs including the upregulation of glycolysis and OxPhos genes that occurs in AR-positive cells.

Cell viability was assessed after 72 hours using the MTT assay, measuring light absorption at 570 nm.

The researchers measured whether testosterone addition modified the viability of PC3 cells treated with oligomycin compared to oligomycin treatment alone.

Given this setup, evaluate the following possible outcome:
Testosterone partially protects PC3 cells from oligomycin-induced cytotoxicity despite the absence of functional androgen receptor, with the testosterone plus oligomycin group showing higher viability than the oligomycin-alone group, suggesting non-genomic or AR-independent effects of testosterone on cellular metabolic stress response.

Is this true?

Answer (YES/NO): NO